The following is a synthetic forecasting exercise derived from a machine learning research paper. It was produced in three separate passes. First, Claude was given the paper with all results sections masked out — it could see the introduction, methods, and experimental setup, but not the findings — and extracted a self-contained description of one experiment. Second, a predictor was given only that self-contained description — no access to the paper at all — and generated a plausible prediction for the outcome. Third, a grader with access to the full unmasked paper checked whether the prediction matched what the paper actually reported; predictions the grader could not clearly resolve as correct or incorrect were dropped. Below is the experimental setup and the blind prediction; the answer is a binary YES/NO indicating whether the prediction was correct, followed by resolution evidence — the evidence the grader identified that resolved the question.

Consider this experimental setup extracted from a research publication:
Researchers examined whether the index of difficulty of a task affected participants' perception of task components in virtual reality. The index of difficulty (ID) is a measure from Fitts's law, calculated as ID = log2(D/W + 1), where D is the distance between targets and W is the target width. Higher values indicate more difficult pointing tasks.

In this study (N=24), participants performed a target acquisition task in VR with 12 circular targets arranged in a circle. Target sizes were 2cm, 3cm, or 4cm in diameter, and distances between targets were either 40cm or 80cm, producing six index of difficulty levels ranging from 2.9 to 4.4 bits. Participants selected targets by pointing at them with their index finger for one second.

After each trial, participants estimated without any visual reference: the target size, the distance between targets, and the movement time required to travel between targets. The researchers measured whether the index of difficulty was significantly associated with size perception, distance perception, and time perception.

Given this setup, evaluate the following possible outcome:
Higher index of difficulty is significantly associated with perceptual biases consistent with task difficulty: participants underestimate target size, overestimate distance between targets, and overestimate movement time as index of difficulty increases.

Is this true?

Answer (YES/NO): NO